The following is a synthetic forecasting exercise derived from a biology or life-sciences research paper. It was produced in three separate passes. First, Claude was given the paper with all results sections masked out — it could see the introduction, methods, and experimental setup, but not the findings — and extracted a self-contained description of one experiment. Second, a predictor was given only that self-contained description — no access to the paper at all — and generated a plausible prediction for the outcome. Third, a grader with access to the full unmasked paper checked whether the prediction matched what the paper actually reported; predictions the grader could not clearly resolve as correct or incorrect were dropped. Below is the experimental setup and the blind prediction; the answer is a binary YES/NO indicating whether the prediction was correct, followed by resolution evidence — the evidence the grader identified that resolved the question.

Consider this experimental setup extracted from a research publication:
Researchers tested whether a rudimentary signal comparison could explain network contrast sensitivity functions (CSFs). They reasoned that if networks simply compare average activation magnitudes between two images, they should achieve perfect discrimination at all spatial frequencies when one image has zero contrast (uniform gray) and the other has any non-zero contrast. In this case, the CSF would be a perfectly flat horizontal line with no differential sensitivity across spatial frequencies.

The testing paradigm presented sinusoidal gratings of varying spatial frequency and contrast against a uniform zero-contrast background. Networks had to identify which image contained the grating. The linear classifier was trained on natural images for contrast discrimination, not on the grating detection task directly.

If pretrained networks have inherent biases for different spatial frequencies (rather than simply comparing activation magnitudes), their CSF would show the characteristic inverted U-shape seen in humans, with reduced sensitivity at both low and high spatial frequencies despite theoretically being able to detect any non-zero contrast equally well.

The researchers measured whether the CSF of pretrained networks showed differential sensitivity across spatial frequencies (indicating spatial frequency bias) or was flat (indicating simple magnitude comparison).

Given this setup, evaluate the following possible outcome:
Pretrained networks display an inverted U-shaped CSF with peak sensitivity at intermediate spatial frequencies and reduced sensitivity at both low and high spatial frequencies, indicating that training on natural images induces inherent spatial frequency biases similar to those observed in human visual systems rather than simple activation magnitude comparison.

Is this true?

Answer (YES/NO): YES